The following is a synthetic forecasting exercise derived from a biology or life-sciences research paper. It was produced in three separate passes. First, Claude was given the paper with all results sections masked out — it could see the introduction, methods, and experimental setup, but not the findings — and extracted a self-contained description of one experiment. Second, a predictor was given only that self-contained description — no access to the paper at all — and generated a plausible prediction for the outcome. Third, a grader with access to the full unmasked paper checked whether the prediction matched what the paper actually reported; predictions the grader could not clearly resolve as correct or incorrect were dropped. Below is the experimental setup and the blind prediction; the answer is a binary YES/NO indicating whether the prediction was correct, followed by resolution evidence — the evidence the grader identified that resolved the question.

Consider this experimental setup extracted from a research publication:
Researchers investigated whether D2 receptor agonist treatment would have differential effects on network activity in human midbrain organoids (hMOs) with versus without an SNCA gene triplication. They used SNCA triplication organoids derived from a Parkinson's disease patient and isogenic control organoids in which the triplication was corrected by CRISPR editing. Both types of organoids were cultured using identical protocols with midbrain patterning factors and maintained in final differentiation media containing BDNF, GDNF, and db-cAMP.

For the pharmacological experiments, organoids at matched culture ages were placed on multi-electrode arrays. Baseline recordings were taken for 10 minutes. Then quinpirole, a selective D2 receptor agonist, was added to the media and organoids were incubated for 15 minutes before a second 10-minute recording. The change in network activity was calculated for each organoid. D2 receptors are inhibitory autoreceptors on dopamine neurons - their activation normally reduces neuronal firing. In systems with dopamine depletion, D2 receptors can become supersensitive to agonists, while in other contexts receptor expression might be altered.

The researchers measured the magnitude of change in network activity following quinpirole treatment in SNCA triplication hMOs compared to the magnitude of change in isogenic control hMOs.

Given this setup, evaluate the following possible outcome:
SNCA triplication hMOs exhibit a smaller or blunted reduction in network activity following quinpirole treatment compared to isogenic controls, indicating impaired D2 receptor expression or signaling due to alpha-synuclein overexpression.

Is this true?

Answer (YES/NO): NO